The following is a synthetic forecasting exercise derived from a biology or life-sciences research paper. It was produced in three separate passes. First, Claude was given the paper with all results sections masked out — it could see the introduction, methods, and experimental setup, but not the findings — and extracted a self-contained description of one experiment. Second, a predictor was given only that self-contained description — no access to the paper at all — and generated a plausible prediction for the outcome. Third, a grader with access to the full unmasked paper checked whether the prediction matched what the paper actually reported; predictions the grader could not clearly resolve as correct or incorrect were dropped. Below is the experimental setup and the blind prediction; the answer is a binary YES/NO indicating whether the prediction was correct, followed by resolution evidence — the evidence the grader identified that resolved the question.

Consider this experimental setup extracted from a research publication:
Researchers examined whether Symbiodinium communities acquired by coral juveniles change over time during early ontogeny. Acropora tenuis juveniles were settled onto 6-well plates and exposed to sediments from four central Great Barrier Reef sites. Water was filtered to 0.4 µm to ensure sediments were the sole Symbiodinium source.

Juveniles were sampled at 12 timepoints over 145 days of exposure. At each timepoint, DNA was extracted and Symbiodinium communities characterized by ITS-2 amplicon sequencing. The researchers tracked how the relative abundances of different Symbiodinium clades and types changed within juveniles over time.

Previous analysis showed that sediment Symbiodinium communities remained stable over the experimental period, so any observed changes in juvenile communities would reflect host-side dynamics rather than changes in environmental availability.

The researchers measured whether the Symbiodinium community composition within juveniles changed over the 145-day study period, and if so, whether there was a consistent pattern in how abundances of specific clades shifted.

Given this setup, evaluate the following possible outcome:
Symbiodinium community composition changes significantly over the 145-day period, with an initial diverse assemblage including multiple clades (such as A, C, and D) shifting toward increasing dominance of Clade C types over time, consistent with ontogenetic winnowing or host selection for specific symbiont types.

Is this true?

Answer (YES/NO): NO